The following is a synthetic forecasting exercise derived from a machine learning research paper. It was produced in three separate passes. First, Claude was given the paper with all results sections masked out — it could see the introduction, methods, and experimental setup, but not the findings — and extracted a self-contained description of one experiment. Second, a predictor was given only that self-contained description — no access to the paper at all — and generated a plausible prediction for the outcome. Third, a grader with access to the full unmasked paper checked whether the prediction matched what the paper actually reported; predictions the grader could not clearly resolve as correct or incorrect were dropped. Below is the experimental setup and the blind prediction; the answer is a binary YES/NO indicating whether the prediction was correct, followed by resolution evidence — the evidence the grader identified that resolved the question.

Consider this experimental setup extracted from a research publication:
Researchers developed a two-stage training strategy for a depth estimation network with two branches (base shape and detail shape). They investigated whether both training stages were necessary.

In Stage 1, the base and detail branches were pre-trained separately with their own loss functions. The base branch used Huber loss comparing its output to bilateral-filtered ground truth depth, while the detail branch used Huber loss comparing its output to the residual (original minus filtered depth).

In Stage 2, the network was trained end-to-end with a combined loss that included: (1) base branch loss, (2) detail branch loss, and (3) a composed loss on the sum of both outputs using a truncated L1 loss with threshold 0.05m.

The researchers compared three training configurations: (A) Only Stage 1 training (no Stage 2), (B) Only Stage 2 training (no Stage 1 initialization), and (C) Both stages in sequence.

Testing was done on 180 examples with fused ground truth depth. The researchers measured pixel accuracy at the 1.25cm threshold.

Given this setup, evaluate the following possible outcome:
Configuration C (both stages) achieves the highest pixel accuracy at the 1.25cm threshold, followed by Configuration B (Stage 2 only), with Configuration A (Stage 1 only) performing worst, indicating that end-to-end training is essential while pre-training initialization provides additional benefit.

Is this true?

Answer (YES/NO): YES